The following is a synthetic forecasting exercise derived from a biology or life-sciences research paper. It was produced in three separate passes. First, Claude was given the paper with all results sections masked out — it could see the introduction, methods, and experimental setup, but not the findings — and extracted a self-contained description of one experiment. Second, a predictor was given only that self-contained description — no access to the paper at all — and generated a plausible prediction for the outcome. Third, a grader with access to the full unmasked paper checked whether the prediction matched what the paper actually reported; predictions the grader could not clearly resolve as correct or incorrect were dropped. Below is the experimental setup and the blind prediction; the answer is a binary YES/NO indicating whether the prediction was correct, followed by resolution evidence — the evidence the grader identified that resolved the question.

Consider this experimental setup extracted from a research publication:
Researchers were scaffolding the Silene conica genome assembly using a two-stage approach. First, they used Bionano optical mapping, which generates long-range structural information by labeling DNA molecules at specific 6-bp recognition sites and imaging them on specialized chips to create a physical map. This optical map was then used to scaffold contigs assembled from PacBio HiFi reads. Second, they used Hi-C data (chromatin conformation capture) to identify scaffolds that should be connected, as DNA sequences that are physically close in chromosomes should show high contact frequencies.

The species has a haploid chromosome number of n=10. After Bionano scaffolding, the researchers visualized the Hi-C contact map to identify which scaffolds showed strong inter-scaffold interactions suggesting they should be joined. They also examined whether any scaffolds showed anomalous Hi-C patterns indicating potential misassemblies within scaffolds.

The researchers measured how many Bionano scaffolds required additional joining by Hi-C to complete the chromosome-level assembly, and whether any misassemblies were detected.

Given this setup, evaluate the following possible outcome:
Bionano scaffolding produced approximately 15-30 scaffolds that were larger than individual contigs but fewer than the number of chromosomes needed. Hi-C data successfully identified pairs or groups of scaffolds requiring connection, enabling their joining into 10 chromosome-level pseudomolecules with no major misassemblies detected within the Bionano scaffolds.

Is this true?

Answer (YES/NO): NO